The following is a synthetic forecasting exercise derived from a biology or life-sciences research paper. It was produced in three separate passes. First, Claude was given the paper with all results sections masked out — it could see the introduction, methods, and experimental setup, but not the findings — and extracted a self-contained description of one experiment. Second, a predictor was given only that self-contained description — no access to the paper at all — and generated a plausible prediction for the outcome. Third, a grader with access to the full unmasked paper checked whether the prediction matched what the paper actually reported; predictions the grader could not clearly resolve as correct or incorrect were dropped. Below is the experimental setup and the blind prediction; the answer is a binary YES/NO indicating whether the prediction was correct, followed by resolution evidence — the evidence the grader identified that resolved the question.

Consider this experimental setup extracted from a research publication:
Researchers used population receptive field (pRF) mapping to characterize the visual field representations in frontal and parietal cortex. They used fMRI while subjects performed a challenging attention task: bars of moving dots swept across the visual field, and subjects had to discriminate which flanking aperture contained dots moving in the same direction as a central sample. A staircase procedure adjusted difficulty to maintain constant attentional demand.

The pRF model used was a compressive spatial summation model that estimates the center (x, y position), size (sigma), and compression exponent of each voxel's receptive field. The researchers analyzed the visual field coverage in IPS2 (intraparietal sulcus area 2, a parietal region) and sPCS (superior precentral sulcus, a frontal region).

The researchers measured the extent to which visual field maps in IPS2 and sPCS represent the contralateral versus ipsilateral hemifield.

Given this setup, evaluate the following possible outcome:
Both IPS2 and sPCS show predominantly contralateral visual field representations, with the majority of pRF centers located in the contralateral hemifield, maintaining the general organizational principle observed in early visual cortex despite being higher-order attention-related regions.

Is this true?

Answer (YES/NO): YES